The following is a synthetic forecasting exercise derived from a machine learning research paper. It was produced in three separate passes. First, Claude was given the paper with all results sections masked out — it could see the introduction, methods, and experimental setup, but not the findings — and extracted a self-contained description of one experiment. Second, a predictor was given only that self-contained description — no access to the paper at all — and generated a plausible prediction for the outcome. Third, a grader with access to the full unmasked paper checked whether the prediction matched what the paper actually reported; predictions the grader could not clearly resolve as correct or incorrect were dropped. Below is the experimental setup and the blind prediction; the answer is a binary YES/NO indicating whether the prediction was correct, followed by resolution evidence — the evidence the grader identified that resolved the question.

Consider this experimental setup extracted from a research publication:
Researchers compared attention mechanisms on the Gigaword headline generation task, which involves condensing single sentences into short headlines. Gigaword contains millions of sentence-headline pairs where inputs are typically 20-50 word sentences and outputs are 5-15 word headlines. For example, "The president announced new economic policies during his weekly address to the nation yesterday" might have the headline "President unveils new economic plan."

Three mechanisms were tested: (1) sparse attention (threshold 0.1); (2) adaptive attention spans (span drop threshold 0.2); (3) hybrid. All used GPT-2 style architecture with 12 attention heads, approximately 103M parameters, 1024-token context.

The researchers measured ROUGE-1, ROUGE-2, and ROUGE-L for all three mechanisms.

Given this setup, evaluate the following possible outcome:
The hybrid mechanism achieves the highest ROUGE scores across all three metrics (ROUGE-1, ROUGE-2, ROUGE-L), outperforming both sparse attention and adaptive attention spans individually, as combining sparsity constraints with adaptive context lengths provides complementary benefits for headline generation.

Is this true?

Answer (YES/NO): YES